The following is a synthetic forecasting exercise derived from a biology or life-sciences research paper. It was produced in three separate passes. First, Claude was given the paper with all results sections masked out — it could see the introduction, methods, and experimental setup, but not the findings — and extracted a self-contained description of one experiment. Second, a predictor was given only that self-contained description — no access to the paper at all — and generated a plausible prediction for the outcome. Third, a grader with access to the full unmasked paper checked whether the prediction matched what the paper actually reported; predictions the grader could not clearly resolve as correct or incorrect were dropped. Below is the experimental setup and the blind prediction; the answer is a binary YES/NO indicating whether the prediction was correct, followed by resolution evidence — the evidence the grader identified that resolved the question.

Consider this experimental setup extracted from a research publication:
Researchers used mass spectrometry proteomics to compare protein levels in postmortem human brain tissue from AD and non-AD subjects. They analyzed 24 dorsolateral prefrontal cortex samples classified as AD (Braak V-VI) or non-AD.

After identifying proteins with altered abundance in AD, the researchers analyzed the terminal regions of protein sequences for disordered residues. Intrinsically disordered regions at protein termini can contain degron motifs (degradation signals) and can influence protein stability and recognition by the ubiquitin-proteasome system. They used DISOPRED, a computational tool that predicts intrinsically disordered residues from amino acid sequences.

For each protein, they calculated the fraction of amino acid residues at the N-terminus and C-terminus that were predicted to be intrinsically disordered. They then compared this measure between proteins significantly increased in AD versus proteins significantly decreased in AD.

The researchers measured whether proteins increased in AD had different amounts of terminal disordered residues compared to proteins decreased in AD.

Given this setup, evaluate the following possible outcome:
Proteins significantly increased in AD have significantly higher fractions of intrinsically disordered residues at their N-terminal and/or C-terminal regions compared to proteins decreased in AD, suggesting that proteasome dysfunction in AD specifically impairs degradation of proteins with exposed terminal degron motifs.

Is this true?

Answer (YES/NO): NO